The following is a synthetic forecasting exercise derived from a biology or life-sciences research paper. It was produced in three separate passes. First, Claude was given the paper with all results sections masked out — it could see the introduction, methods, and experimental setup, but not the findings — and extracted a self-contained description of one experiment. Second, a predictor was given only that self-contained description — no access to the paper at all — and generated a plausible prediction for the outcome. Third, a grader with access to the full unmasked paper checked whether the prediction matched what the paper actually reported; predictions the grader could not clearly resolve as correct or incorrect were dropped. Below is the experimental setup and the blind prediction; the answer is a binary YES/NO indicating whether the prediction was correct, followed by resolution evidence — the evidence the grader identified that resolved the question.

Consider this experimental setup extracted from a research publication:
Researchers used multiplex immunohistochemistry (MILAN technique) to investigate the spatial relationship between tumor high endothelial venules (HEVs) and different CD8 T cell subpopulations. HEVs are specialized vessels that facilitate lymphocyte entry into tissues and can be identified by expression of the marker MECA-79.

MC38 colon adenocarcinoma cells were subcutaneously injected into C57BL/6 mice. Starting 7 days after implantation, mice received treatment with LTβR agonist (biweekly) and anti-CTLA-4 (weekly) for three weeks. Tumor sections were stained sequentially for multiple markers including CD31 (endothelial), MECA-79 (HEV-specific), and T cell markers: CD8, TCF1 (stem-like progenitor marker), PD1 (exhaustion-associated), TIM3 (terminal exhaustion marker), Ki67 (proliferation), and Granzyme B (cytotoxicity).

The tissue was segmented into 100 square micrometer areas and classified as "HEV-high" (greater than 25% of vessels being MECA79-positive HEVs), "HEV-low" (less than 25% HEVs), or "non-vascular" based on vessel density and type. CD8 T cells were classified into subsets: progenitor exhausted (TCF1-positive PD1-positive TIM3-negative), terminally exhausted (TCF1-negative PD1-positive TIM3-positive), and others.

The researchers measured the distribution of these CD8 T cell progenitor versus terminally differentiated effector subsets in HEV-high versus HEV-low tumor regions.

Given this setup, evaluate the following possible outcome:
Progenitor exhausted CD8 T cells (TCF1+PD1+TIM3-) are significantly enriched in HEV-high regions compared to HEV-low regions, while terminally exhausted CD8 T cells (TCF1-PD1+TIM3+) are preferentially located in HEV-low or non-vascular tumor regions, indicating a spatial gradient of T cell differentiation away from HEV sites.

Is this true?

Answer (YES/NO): YES